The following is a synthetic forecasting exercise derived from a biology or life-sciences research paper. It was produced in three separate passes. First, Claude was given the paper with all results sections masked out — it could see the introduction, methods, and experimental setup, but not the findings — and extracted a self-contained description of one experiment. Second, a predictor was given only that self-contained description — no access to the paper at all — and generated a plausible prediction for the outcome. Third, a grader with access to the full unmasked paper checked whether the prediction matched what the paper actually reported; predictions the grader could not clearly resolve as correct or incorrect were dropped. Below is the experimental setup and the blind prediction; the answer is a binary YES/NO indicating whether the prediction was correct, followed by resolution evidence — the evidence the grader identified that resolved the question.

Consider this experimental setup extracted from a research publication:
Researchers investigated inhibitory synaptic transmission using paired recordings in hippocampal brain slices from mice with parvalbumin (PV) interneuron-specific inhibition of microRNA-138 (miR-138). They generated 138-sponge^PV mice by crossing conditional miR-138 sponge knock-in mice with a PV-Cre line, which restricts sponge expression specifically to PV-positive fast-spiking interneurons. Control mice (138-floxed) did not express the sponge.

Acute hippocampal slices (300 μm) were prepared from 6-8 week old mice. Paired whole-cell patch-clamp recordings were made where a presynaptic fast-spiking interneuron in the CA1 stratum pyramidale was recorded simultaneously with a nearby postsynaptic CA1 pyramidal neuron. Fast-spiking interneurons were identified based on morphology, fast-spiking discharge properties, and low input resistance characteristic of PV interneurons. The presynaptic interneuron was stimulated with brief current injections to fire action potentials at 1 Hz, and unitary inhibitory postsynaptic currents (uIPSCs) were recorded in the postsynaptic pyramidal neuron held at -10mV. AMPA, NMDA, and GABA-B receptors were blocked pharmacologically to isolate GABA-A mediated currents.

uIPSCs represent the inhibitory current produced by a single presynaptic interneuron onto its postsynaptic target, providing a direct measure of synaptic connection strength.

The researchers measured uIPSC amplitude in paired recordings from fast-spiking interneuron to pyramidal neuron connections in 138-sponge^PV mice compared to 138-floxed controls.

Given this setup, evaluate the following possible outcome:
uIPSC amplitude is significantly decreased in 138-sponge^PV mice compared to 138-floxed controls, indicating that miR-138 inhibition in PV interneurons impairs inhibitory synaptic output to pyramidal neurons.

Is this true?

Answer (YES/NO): NO